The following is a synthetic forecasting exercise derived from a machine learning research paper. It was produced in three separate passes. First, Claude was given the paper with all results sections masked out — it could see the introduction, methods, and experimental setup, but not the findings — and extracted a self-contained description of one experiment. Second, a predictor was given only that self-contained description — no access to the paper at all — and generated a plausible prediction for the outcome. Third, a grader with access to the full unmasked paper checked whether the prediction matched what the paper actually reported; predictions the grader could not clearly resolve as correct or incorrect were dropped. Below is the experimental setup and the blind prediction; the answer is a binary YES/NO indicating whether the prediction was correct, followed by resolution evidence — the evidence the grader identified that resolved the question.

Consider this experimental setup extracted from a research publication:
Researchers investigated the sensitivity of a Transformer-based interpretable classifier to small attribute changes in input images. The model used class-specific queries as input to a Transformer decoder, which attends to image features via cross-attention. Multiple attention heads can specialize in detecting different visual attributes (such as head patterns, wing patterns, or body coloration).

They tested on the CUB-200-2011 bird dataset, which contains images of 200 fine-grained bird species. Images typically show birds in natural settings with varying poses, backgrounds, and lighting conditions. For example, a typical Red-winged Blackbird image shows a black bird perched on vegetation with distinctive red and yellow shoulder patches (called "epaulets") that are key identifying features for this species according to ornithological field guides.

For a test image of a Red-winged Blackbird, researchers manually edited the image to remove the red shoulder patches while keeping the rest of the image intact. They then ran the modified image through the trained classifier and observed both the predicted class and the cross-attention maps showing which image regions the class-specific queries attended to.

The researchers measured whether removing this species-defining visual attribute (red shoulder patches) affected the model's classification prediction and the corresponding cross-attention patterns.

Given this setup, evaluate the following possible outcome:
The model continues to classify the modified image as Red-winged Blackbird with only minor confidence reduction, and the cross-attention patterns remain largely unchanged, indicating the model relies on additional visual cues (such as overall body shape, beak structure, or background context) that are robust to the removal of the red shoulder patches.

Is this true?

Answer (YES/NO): NO